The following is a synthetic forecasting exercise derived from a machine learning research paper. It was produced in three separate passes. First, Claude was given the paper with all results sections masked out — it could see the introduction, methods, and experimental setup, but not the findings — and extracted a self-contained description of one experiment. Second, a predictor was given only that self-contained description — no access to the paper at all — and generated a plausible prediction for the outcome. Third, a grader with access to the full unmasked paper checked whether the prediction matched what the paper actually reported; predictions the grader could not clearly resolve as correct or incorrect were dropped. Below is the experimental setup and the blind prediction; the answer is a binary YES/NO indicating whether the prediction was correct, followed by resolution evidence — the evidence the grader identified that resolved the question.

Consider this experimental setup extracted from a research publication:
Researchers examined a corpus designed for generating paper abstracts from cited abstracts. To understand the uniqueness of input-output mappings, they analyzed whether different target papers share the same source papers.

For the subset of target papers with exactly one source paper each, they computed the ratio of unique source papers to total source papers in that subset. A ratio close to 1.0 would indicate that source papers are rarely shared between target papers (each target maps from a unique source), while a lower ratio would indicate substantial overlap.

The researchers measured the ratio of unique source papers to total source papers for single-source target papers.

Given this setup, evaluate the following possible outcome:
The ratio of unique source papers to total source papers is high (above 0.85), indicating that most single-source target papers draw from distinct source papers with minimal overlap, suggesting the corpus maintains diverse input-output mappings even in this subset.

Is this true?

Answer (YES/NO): YES